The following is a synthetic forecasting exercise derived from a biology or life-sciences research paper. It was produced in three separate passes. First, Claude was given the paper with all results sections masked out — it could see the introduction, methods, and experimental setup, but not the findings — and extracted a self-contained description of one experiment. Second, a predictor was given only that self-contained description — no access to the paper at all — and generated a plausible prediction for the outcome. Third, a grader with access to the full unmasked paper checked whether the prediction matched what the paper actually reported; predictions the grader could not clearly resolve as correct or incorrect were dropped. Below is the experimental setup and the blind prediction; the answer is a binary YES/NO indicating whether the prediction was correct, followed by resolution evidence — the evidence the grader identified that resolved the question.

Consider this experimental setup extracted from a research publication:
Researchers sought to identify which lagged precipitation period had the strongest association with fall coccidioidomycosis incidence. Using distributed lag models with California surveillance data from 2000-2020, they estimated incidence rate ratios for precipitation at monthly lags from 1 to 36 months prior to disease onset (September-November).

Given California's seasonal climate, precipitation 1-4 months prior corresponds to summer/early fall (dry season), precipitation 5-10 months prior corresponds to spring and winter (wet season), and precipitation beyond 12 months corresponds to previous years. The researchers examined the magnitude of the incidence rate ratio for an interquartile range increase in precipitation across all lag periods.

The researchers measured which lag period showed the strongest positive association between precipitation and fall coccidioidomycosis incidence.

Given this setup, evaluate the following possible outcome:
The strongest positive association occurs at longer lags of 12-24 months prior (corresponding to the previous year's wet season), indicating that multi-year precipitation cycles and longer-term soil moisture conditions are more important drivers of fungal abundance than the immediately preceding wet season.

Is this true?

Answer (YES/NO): NO